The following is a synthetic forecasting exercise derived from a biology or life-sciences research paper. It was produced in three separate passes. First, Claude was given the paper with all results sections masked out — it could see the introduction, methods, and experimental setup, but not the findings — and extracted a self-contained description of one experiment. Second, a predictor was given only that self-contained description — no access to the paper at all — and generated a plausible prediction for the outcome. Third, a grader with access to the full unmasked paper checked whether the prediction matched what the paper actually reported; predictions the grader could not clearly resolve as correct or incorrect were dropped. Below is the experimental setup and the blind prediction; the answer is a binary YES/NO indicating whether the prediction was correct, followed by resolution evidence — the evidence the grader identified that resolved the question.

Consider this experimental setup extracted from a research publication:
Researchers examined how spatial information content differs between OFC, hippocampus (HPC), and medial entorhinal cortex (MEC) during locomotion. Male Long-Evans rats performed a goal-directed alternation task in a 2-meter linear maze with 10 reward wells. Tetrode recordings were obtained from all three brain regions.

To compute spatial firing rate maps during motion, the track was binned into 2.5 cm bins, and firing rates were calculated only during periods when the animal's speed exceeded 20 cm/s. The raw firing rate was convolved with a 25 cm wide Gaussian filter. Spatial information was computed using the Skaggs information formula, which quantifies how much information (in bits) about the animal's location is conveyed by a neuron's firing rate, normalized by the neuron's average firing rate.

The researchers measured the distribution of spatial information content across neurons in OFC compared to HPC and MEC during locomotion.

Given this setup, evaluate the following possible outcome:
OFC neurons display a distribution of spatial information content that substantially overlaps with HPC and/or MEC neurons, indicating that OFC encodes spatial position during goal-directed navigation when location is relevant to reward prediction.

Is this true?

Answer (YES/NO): NO